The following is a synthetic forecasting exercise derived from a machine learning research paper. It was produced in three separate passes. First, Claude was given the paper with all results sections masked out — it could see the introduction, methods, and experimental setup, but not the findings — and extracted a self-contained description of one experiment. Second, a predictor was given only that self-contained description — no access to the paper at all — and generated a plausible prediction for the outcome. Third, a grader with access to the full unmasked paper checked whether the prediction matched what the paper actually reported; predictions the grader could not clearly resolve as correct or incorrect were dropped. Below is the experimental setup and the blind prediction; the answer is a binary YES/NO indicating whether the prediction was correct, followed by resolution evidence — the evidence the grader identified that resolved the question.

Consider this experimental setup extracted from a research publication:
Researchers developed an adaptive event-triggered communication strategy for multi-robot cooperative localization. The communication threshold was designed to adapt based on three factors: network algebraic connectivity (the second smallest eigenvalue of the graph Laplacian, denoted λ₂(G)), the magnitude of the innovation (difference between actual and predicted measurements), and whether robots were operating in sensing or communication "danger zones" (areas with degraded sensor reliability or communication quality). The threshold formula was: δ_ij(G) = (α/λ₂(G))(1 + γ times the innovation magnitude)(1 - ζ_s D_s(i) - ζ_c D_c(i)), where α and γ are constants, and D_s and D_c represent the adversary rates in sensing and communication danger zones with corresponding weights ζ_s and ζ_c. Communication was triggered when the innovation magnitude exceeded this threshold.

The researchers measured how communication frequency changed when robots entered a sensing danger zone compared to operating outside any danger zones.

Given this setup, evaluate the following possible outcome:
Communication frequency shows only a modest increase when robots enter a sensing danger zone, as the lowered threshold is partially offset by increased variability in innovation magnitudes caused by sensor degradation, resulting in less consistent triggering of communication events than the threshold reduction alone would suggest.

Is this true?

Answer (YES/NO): NO